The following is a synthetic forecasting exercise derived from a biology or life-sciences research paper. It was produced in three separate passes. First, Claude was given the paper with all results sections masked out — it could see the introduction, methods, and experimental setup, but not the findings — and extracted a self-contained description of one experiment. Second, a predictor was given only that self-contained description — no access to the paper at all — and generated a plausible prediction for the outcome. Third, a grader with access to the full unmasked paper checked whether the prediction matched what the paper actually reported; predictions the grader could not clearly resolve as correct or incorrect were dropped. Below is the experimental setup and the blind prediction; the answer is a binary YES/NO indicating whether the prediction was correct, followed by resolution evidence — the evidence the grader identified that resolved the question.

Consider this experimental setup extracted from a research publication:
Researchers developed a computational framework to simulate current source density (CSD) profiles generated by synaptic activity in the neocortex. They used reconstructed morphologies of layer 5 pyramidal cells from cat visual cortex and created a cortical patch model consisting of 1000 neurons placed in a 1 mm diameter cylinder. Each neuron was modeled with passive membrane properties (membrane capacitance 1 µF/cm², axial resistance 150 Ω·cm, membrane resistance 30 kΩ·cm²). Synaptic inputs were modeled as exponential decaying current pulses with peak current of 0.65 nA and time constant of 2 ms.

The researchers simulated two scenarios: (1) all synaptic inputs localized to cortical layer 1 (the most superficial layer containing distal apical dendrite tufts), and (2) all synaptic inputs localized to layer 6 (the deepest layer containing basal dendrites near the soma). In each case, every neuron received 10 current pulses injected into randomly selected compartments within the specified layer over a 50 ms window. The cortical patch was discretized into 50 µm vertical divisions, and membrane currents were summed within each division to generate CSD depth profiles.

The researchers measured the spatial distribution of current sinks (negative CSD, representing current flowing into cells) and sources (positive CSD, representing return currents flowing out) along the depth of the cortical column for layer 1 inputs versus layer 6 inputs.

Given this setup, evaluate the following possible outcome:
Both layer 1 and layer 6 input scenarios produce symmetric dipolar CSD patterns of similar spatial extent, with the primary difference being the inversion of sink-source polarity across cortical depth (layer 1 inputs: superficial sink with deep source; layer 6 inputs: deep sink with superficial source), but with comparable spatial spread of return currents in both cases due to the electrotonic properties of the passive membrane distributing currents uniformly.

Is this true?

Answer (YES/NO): NO